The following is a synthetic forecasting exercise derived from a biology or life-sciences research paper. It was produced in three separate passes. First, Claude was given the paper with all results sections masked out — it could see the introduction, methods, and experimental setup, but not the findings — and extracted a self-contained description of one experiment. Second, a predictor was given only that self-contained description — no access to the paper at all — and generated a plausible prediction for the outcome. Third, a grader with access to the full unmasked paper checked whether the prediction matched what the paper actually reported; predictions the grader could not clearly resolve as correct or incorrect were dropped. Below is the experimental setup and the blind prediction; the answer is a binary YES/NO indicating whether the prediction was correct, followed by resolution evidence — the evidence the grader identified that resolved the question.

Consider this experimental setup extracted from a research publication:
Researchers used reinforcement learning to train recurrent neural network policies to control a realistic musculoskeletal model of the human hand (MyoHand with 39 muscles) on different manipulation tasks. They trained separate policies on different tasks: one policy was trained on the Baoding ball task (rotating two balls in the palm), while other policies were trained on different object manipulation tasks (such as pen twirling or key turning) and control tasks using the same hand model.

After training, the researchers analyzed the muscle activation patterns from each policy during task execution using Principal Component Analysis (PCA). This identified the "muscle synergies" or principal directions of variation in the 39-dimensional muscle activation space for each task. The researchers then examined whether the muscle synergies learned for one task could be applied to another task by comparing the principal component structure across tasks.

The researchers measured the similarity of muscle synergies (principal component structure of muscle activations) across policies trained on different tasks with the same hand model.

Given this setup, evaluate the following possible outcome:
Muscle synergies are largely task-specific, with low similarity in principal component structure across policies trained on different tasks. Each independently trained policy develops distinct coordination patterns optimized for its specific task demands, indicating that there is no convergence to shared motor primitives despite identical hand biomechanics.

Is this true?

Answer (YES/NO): YES